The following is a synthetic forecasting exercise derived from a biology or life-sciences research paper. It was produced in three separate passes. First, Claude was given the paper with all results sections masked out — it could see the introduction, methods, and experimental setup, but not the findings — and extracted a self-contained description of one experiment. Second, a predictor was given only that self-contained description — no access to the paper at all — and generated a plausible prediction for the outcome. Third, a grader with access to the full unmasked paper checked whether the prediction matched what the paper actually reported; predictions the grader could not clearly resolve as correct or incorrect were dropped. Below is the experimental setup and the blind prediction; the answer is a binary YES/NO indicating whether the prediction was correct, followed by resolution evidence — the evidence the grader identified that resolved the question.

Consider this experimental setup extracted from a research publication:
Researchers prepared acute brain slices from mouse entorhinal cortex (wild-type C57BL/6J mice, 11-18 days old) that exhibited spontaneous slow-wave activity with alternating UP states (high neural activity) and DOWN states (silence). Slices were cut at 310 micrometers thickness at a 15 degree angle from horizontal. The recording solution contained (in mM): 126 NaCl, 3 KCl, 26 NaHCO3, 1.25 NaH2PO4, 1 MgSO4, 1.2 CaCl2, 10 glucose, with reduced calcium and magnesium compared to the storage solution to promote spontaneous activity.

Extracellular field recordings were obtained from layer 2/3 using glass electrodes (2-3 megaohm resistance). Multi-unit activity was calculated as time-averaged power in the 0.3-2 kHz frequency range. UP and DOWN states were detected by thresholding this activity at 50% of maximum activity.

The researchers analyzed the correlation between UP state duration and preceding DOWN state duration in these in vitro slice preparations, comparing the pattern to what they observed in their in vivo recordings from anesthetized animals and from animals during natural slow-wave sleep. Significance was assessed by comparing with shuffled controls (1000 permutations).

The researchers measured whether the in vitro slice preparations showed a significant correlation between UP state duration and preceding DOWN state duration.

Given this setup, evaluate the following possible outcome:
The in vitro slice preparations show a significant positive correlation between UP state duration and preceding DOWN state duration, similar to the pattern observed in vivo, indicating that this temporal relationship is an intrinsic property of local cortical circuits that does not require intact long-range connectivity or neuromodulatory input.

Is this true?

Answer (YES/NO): NO